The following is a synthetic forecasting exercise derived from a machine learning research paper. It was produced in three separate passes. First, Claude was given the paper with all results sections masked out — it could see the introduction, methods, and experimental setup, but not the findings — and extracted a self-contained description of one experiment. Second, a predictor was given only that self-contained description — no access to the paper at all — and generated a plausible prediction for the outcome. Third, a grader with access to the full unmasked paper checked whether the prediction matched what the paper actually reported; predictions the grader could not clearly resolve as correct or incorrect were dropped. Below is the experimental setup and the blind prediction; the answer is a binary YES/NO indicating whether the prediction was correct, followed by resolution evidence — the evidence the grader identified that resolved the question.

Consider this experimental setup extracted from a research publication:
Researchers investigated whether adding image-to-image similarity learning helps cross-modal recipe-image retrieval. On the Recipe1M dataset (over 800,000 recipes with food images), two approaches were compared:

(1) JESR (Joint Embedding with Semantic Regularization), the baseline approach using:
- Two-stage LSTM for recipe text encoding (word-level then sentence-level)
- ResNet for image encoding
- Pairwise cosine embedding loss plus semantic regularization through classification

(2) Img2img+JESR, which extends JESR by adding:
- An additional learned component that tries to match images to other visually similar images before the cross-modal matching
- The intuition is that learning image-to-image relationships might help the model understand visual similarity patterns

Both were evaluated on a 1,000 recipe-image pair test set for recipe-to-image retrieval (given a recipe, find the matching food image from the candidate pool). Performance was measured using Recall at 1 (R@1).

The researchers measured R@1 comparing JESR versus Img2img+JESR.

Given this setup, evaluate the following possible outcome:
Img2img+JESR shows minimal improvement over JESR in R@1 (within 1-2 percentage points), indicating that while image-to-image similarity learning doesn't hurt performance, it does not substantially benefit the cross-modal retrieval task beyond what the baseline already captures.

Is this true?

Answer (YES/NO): NO